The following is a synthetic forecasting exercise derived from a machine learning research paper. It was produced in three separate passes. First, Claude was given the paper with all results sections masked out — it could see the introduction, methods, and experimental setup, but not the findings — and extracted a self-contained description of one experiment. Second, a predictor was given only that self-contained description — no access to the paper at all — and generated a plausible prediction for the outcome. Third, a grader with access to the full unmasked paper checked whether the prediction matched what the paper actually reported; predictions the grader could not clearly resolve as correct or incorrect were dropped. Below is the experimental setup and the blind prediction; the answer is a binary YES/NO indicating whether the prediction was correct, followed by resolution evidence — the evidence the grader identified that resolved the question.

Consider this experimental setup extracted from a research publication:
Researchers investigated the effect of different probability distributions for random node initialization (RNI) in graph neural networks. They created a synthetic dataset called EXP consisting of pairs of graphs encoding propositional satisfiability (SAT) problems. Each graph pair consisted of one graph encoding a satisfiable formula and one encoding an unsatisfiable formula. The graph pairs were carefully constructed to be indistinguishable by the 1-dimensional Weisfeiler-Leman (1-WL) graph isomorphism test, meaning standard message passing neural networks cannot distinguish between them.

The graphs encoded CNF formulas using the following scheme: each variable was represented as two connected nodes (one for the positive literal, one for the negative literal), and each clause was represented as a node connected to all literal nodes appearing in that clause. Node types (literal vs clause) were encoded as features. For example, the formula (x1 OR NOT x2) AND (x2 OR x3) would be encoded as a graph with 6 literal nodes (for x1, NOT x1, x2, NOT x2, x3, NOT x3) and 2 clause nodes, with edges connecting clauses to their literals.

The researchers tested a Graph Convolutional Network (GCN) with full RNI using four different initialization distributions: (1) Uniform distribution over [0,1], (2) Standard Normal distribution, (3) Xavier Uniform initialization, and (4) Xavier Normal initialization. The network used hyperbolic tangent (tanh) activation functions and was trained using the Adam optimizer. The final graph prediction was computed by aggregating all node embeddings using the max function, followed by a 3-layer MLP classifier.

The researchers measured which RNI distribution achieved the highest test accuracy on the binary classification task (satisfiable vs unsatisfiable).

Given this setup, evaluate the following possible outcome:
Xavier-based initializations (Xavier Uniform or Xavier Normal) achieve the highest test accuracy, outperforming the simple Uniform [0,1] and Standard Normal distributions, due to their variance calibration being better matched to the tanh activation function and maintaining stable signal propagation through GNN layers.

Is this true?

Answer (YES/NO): NO